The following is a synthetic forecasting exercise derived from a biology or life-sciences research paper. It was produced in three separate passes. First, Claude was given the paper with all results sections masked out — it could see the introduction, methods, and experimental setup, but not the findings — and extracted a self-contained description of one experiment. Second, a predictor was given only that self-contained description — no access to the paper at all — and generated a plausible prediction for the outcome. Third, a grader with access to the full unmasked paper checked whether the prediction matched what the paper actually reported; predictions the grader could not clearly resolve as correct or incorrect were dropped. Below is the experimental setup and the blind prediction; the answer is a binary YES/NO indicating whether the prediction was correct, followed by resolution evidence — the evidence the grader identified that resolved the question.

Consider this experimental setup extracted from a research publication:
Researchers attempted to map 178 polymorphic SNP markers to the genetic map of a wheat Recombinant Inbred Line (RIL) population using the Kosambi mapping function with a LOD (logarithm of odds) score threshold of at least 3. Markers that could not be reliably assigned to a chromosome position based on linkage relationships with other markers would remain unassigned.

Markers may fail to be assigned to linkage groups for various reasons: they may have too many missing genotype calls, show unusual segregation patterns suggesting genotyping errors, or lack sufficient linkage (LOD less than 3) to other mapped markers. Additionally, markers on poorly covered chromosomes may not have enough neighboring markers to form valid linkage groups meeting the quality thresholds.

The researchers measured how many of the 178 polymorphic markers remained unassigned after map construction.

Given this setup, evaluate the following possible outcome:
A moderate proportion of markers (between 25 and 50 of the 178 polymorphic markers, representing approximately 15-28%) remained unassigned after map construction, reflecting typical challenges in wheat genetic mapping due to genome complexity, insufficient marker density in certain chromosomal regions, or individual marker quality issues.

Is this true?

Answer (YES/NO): NO